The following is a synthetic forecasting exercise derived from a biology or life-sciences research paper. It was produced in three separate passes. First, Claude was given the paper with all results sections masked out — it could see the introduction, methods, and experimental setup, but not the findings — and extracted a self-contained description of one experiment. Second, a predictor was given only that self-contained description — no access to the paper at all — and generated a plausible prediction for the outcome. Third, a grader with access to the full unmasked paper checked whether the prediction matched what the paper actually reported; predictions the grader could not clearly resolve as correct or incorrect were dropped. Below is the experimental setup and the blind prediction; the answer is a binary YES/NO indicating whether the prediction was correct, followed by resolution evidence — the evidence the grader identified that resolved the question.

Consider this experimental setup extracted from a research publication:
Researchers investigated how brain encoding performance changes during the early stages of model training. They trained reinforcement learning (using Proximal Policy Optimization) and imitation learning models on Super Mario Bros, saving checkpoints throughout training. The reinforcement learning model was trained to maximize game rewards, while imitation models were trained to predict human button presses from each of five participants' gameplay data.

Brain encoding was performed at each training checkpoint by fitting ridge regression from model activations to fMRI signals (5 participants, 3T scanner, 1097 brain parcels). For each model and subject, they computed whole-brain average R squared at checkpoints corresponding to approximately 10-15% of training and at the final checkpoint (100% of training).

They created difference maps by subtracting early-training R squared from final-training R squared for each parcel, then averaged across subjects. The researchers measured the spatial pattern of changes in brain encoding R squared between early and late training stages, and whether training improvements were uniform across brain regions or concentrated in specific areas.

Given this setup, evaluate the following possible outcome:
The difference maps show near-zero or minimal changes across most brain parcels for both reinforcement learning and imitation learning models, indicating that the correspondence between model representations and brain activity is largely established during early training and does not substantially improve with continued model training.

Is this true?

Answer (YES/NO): NO